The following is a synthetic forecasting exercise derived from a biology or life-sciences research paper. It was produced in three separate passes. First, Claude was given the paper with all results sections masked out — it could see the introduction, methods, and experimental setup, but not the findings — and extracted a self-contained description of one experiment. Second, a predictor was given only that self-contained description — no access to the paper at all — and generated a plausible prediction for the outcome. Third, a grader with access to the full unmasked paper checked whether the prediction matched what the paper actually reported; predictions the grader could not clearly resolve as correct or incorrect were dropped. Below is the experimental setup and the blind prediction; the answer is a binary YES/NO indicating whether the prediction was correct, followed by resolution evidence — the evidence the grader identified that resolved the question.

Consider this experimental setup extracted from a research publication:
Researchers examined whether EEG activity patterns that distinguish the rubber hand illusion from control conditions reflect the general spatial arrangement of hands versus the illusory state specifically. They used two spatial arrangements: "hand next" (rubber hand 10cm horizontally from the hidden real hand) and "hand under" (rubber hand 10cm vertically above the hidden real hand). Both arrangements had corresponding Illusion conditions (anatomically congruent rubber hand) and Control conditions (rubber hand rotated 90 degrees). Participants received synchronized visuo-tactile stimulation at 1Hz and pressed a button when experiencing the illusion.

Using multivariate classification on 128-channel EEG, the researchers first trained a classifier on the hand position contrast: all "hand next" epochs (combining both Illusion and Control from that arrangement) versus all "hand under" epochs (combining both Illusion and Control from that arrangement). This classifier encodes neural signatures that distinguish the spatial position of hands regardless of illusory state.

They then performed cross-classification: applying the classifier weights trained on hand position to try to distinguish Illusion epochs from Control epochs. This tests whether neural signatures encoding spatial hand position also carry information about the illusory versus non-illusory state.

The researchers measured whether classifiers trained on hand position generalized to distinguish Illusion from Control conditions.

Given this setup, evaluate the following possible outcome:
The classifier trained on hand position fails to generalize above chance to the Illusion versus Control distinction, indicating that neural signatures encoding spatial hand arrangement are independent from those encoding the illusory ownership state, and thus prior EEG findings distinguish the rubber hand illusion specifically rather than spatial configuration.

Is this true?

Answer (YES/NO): YES